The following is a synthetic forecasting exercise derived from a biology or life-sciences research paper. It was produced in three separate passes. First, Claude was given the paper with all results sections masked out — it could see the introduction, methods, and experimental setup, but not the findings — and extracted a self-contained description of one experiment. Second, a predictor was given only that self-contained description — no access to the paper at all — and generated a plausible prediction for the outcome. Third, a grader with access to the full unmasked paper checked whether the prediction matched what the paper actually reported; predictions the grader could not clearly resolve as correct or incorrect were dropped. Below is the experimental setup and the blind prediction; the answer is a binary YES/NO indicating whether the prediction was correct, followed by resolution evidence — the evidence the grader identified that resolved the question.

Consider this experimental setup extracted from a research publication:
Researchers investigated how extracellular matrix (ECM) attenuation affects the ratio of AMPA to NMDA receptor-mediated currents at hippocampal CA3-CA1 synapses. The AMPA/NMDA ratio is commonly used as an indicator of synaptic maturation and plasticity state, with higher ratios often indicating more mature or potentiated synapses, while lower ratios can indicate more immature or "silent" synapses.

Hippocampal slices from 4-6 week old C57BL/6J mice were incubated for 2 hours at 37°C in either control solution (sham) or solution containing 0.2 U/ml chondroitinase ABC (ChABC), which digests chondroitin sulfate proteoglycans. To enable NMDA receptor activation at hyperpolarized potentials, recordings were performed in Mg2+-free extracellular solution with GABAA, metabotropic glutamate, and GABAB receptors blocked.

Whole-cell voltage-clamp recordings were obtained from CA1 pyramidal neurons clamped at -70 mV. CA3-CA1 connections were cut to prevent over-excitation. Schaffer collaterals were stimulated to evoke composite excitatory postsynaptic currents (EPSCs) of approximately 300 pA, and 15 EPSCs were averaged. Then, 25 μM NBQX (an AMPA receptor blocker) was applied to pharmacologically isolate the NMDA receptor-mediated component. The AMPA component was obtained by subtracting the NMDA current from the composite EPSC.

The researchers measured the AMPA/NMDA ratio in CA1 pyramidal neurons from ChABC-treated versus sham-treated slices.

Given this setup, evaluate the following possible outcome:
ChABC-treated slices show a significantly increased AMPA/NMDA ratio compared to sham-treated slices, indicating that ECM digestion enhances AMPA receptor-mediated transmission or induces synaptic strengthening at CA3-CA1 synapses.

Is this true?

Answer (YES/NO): NO